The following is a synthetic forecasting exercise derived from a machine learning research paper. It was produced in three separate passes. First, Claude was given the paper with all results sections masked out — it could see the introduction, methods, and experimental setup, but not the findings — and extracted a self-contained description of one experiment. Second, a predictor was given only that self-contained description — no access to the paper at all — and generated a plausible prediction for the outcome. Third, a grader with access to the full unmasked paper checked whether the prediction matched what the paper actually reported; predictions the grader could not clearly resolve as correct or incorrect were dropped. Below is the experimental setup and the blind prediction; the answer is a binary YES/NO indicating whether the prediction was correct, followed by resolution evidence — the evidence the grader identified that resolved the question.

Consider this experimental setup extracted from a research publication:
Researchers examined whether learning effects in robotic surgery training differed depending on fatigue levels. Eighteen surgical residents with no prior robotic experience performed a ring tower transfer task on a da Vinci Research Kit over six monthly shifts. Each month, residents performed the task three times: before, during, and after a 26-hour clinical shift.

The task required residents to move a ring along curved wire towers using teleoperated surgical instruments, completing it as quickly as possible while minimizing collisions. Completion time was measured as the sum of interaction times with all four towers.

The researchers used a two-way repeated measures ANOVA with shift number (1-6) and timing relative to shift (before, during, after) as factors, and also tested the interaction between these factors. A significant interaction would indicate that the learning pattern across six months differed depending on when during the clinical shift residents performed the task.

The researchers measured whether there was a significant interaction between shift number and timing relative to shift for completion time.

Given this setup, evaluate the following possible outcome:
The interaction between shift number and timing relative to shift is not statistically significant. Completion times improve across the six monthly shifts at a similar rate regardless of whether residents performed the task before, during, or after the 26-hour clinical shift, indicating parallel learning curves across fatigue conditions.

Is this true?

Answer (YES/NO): NO